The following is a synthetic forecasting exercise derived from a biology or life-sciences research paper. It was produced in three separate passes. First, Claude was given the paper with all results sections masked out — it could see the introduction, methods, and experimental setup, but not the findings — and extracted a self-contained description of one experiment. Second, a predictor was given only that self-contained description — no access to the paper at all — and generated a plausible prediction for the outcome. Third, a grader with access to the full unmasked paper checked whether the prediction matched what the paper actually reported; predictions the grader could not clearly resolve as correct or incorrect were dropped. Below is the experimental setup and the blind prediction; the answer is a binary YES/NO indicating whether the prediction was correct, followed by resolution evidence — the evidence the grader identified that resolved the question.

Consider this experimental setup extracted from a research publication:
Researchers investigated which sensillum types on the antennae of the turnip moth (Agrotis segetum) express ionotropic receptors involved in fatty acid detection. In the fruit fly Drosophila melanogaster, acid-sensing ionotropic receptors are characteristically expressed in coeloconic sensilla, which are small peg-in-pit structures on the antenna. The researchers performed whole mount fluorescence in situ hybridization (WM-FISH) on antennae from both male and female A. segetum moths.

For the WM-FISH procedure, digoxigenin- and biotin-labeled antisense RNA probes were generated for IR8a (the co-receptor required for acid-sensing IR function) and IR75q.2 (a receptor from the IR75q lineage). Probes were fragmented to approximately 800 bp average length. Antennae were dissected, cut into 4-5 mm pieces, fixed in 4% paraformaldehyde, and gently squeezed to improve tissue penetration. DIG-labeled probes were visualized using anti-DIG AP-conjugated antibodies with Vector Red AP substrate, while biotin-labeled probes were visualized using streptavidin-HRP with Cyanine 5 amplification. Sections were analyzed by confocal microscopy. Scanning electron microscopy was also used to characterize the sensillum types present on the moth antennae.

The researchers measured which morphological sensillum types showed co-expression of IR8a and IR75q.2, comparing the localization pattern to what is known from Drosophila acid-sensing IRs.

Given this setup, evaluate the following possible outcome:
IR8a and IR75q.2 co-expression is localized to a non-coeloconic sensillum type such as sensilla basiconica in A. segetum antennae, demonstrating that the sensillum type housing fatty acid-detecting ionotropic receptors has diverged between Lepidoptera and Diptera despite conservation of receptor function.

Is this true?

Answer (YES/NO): YES